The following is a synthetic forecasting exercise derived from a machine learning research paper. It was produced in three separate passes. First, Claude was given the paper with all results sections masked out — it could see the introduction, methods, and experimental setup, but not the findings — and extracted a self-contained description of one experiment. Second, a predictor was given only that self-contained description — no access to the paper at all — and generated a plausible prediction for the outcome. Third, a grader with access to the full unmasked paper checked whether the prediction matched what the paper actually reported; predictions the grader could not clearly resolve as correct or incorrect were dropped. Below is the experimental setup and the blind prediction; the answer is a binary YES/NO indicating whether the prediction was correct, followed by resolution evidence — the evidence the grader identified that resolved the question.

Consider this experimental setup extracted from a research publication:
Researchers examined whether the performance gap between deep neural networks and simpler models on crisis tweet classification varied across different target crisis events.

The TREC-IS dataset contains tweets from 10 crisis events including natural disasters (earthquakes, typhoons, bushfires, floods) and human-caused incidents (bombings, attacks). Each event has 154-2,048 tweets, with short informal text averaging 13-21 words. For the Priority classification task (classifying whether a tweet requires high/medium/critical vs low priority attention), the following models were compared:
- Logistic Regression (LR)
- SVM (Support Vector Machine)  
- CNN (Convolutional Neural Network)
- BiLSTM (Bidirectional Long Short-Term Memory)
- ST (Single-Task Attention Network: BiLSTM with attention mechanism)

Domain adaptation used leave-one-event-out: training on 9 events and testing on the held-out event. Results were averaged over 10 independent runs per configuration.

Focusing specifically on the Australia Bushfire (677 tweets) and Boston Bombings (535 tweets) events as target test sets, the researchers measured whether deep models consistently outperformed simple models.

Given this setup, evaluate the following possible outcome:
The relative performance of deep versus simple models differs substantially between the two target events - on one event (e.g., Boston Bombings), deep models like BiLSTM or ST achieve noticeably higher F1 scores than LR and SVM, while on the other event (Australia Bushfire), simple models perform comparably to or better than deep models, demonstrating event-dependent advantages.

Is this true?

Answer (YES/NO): NO